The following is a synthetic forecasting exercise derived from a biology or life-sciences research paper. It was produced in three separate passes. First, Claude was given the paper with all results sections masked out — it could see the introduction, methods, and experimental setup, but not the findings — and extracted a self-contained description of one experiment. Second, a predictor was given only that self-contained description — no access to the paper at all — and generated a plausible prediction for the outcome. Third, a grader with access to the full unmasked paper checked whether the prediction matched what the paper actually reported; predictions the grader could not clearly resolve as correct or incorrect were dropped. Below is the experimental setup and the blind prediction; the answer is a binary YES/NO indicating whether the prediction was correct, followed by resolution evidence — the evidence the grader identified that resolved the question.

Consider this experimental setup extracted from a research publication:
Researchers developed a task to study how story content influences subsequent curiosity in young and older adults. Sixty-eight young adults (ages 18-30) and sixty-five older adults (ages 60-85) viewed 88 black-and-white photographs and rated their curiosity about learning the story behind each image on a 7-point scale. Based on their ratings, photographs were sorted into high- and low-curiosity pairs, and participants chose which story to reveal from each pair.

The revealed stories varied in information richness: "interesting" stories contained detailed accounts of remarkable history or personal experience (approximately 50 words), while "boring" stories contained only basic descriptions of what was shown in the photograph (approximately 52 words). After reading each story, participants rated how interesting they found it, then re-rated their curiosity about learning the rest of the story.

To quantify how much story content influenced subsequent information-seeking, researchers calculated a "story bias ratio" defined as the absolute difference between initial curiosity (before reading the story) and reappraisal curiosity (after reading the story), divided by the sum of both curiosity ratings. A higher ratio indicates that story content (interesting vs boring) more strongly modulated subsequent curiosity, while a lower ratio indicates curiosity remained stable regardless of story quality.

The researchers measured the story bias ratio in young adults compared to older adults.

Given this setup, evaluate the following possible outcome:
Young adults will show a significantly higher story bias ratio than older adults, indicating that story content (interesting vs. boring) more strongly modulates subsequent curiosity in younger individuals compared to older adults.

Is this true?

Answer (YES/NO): YES